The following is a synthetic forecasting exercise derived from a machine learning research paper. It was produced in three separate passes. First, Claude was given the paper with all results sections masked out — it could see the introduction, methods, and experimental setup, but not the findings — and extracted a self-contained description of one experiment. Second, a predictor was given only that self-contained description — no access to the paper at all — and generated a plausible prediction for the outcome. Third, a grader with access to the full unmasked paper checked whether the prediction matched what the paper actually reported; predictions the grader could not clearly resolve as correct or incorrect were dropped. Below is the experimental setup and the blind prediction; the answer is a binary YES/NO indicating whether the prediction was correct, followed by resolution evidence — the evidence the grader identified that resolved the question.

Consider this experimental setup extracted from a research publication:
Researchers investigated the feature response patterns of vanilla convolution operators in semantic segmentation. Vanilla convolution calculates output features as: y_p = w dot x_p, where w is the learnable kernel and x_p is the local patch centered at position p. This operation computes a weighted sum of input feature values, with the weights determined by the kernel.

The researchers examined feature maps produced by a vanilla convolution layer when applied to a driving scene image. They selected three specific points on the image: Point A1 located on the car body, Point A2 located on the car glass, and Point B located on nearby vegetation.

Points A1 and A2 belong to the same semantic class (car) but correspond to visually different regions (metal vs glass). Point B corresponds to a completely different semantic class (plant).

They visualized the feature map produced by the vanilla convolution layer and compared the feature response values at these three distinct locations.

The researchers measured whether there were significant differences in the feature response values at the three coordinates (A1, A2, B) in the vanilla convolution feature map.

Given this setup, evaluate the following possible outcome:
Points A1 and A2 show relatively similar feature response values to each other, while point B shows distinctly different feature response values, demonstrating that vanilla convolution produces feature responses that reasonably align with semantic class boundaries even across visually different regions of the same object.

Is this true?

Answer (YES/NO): NO